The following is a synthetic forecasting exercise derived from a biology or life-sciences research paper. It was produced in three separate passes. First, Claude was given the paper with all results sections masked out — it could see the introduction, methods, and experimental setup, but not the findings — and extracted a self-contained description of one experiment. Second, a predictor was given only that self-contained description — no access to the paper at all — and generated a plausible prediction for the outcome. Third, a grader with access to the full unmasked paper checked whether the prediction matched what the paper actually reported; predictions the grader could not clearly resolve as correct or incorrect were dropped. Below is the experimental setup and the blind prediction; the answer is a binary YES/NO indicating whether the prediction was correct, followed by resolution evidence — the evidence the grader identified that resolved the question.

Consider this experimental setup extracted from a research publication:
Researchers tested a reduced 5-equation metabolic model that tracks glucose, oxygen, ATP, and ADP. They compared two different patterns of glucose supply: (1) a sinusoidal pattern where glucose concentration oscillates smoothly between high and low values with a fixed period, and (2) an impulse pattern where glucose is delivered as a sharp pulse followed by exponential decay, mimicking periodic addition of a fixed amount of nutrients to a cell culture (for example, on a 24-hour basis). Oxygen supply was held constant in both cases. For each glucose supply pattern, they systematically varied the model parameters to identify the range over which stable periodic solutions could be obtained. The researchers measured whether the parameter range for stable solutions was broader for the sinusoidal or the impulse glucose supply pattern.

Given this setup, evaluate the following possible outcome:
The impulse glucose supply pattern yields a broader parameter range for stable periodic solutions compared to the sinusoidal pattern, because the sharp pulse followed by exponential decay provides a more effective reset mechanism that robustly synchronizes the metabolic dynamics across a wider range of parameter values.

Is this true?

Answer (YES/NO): NO